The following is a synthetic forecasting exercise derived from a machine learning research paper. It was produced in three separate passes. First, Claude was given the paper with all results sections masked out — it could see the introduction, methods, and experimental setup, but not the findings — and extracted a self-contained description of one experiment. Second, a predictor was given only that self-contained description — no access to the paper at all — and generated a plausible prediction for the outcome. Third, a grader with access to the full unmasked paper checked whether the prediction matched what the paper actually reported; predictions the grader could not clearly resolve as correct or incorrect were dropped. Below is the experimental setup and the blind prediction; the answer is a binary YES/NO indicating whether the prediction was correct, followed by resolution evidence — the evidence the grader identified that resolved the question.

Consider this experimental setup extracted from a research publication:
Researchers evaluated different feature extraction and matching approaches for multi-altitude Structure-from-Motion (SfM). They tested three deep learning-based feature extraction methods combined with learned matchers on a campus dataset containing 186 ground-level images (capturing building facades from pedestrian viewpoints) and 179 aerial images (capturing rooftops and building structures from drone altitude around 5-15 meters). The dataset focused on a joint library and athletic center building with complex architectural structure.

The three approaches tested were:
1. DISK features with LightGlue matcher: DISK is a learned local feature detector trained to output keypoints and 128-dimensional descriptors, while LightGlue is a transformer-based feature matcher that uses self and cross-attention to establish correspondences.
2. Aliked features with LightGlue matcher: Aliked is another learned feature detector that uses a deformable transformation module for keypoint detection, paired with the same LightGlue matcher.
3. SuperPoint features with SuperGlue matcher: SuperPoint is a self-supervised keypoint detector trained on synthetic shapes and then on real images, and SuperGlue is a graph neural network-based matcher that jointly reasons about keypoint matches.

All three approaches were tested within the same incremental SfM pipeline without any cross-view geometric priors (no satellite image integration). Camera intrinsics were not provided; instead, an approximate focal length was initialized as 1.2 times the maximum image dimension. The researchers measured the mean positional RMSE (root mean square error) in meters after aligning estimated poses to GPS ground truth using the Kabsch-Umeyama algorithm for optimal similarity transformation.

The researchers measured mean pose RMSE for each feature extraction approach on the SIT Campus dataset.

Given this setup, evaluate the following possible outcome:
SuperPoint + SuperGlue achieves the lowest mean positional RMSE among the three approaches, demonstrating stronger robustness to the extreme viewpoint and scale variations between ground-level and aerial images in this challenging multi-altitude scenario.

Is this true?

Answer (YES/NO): NO